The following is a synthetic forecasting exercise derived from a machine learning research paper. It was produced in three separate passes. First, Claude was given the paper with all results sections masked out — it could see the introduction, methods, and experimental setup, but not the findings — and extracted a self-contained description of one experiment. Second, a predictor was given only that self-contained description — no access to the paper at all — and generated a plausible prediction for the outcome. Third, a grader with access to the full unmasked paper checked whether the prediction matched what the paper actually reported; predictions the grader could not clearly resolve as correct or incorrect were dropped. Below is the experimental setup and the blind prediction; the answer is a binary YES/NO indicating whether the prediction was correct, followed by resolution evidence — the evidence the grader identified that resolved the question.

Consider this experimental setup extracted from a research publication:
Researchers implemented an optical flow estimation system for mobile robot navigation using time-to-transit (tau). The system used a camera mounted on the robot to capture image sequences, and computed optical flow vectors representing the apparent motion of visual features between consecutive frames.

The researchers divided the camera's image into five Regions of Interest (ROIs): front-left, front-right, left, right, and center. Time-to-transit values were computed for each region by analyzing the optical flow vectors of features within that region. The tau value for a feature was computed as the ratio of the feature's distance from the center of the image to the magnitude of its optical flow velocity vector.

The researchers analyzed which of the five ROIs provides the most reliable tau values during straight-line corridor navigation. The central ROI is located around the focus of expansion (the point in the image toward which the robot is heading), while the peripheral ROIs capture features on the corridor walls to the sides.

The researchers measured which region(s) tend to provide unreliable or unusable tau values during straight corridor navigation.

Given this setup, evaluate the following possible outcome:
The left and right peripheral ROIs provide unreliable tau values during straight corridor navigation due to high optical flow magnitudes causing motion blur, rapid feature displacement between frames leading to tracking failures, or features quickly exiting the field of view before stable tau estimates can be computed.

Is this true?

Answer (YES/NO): NO